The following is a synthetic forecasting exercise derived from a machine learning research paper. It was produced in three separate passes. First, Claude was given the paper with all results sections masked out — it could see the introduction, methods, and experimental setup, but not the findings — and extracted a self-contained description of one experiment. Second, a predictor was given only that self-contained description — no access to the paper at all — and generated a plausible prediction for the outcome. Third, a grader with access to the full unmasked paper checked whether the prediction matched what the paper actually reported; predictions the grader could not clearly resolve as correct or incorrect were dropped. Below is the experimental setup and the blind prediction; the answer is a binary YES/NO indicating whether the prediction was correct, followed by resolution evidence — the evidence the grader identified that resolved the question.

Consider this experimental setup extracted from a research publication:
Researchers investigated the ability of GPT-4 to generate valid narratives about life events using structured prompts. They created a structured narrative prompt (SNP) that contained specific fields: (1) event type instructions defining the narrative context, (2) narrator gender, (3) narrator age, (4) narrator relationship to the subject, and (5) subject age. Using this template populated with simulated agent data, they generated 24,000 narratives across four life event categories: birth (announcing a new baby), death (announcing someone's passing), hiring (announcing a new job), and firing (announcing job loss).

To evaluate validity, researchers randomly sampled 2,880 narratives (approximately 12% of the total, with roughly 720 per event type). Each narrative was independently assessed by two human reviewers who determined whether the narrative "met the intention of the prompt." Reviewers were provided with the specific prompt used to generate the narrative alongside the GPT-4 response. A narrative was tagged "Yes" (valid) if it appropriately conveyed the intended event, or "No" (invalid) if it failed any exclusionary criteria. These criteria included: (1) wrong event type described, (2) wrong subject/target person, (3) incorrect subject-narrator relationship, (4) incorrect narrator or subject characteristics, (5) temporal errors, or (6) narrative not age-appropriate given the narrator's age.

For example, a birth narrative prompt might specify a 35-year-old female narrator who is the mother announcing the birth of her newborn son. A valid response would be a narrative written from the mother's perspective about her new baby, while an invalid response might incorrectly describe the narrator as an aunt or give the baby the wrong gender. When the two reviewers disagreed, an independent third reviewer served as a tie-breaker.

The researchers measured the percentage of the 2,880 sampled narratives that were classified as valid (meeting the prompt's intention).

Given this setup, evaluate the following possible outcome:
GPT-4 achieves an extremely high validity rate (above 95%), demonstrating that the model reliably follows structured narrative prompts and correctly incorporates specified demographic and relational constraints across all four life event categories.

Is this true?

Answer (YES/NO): NO